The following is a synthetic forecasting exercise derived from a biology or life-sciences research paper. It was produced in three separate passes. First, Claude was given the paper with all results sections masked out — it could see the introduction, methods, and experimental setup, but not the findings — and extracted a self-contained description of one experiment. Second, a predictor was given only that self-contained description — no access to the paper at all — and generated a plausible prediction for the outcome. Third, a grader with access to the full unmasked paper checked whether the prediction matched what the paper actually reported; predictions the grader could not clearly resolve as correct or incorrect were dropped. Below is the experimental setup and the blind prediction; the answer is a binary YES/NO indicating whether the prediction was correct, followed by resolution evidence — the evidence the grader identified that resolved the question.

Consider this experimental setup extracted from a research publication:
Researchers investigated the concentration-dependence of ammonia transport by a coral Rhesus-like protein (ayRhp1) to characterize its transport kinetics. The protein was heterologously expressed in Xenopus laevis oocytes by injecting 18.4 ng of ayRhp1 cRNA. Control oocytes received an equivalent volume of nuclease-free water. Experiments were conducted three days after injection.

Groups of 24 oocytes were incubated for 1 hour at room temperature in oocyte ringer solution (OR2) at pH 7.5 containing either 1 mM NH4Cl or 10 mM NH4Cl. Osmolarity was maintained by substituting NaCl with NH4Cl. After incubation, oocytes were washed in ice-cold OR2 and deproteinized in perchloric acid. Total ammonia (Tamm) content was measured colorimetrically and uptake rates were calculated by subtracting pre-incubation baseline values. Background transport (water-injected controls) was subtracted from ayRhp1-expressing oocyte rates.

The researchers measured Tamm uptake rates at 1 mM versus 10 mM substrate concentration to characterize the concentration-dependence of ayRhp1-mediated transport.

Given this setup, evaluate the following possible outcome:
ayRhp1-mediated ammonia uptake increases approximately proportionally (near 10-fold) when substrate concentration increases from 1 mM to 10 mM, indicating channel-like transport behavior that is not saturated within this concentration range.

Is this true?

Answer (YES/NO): NO